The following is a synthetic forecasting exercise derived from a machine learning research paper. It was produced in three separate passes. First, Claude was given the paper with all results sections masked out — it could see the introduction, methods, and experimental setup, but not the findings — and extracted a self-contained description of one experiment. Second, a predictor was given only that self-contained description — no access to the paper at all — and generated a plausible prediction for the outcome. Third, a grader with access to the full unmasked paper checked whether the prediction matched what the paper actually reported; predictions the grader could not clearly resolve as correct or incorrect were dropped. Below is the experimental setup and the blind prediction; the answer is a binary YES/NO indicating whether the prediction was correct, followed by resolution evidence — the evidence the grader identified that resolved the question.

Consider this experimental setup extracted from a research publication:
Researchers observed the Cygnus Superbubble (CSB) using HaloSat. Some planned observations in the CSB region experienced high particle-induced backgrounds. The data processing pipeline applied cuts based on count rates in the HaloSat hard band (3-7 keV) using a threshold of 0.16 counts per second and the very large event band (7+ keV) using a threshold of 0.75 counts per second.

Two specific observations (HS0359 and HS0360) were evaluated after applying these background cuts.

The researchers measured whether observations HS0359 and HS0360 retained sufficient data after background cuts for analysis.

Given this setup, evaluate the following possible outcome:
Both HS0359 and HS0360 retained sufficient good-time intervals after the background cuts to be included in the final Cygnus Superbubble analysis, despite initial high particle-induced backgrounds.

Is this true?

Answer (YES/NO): NO